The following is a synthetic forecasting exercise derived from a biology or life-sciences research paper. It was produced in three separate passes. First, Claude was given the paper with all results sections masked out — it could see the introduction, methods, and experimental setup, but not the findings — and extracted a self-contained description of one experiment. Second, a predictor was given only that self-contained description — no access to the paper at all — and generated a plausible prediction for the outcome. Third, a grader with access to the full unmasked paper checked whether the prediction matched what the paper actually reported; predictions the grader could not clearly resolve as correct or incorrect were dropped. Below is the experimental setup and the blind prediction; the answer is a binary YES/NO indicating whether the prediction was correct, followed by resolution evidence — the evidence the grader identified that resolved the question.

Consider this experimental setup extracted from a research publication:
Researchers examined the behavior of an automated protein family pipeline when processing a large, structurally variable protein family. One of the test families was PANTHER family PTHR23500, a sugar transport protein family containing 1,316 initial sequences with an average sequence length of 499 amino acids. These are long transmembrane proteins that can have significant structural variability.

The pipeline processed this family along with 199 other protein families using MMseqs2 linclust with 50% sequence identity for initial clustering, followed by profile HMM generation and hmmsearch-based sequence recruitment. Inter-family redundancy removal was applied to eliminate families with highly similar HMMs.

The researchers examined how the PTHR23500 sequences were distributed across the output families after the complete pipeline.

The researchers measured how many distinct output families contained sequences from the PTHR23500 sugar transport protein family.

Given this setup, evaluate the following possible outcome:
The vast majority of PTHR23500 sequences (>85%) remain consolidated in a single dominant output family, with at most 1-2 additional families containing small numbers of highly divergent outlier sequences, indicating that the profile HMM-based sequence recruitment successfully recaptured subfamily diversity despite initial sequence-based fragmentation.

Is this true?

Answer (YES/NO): NO